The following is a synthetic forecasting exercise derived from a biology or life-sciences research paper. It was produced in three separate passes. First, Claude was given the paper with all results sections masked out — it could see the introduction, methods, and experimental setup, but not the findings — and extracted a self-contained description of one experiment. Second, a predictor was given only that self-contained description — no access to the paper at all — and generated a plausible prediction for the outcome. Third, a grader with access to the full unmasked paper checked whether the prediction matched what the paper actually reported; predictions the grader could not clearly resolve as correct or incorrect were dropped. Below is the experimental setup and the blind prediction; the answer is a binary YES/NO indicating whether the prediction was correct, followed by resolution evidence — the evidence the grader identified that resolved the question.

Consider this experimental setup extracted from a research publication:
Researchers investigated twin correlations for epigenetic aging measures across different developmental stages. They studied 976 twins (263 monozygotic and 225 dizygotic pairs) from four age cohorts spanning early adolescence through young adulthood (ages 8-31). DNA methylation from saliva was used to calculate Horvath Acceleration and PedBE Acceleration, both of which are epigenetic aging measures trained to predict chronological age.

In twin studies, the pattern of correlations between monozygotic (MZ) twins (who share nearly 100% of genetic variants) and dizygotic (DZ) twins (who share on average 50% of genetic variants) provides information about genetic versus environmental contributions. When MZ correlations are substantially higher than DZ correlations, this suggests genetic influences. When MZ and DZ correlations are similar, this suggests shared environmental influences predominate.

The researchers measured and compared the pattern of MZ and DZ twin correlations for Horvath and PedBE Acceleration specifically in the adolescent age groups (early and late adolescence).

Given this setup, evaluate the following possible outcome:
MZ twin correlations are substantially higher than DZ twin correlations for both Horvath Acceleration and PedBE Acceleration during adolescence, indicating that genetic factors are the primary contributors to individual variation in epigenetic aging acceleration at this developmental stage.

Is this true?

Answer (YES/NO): NO